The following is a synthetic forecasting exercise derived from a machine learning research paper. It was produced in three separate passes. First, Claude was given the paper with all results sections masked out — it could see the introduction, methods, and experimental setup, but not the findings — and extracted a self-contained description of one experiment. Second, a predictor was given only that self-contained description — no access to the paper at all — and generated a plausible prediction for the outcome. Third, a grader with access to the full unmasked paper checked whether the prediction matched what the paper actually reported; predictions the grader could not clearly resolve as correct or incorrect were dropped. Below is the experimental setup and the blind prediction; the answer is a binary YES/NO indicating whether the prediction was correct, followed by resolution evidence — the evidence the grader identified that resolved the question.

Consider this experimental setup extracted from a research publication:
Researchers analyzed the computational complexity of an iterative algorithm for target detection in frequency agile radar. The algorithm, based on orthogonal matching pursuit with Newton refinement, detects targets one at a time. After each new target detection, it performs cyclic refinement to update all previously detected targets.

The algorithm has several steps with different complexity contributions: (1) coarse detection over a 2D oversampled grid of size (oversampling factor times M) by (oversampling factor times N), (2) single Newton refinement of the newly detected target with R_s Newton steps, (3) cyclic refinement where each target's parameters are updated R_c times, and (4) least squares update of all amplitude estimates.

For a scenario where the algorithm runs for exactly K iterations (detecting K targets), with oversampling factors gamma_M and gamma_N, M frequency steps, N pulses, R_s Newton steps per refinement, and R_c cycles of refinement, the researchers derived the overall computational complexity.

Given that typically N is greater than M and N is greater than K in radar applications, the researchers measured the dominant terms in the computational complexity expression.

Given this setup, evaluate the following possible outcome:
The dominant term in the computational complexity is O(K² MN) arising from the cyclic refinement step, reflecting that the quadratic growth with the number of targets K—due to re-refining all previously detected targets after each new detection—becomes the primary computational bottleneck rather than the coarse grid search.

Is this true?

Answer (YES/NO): NO